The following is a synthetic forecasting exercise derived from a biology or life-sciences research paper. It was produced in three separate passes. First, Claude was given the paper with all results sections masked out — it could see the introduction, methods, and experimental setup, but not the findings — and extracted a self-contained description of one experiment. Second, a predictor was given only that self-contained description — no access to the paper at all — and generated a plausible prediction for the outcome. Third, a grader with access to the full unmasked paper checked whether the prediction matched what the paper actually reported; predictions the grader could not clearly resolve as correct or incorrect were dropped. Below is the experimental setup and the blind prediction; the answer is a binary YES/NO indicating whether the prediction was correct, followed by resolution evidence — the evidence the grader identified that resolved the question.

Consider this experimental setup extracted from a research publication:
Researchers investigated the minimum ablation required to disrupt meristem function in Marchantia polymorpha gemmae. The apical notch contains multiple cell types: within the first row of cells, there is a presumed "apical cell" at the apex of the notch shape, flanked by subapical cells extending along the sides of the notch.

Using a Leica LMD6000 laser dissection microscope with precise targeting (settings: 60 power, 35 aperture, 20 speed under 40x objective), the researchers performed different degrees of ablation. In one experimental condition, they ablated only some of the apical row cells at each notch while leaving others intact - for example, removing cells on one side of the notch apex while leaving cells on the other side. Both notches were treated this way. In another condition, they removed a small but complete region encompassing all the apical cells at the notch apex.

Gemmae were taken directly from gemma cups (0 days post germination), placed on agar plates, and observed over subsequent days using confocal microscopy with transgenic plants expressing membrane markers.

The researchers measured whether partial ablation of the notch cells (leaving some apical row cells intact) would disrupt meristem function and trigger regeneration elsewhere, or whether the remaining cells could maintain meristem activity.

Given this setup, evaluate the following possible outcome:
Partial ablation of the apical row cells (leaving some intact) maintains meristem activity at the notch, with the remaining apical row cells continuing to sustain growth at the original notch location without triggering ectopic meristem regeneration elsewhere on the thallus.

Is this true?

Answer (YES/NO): YES